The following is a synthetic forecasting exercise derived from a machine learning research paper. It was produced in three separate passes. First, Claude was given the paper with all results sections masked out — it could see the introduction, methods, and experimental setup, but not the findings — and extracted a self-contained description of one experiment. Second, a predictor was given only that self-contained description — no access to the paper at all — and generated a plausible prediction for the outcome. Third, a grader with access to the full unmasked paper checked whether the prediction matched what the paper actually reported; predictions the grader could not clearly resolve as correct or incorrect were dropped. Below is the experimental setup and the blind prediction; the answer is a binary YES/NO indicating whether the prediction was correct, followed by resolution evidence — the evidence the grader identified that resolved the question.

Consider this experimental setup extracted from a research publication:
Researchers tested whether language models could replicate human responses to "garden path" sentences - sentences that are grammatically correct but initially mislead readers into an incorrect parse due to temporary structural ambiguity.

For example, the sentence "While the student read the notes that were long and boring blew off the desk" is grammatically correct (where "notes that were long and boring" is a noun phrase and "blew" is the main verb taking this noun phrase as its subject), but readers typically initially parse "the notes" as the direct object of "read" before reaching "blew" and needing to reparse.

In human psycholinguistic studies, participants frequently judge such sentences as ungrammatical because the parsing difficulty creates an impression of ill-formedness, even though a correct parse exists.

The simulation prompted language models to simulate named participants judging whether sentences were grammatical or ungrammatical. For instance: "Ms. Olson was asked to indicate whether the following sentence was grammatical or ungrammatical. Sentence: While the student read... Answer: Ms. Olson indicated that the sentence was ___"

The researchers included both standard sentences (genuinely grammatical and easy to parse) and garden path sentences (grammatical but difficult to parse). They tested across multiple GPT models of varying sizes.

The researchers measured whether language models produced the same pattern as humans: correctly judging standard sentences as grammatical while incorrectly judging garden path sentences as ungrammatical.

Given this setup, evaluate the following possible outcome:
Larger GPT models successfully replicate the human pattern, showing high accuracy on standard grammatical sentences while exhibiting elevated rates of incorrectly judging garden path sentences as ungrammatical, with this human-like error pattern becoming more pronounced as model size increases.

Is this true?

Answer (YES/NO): YES